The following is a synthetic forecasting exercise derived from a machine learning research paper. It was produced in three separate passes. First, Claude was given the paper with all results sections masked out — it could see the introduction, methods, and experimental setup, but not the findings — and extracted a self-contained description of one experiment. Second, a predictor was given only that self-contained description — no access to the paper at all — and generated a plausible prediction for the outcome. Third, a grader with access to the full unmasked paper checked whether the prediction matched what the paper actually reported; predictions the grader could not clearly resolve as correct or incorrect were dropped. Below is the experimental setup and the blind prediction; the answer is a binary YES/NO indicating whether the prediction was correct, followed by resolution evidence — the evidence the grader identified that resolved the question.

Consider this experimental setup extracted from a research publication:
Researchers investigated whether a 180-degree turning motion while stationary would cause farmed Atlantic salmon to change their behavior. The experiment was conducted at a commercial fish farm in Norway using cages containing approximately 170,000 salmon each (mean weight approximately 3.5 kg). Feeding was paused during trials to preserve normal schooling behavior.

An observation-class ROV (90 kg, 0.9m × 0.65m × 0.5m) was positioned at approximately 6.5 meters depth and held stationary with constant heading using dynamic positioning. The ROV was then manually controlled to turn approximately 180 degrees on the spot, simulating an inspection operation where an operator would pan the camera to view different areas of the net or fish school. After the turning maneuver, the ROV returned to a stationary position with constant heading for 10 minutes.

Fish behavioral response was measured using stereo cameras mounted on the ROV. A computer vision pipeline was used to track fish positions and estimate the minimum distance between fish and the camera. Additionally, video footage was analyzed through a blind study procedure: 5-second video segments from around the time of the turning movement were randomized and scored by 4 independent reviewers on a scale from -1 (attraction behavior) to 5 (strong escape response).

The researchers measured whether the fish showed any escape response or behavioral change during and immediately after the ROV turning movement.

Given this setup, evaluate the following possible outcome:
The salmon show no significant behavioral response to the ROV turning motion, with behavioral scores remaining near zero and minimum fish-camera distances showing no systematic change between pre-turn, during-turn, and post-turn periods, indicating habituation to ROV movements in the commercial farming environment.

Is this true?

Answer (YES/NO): NO